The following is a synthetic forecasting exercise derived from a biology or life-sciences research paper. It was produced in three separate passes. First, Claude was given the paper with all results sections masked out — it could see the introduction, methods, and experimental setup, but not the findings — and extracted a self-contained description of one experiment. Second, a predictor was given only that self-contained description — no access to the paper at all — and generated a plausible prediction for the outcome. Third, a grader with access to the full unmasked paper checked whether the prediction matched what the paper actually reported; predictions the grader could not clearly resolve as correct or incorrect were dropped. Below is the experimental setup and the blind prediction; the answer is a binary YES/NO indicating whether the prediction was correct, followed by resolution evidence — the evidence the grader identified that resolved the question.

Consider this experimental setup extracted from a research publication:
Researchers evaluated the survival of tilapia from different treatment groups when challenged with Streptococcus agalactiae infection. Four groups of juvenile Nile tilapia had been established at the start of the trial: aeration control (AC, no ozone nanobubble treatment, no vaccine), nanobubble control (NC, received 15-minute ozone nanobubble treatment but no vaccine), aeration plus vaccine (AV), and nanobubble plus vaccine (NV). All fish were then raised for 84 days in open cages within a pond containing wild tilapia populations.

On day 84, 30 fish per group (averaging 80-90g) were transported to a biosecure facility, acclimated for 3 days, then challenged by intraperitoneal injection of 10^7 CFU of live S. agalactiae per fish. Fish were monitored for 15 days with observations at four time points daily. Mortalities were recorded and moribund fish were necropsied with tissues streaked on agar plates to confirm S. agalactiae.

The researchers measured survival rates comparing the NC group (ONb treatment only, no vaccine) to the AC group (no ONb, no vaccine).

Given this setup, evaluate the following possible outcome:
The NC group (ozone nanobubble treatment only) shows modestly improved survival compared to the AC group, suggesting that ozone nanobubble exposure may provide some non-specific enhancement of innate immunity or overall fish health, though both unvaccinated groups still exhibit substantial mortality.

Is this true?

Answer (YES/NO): YES